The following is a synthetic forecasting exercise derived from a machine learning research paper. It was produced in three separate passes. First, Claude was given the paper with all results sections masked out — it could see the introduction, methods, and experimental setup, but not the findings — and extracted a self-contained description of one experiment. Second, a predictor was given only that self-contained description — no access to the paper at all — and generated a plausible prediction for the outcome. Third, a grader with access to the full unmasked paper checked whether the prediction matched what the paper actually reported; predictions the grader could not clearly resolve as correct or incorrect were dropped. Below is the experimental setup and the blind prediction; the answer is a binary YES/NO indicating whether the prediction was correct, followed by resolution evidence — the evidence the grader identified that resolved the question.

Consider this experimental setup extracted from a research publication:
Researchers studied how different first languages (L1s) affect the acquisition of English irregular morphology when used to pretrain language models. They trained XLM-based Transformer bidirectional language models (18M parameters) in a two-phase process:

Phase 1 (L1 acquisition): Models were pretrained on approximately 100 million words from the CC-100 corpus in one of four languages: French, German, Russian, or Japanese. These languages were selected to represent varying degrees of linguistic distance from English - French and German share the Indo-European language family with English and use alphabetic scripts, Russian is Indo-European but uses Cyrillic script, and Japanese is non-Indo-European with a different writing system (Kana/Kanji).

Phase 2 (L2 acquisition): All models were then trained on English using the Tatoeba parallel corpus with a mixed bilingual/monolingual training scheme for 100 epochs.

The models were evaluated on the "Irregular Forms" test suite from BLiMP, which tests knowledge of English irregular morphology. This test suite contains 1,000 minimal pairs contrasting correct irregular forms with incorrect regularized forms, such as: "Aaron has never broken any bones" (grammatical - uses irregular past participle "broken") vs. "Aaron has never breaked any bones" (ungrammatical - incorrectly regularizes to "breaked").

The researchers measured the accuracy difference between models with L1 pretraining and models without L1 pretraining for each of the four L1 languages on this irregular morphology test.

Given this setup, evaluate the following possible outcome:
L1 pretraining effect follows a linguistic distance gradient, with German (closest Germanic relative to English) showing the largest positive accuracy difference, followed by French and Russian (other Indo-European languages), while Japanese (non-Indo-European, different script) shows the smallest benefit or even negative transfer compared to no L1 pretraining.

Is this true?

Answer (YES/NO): NO